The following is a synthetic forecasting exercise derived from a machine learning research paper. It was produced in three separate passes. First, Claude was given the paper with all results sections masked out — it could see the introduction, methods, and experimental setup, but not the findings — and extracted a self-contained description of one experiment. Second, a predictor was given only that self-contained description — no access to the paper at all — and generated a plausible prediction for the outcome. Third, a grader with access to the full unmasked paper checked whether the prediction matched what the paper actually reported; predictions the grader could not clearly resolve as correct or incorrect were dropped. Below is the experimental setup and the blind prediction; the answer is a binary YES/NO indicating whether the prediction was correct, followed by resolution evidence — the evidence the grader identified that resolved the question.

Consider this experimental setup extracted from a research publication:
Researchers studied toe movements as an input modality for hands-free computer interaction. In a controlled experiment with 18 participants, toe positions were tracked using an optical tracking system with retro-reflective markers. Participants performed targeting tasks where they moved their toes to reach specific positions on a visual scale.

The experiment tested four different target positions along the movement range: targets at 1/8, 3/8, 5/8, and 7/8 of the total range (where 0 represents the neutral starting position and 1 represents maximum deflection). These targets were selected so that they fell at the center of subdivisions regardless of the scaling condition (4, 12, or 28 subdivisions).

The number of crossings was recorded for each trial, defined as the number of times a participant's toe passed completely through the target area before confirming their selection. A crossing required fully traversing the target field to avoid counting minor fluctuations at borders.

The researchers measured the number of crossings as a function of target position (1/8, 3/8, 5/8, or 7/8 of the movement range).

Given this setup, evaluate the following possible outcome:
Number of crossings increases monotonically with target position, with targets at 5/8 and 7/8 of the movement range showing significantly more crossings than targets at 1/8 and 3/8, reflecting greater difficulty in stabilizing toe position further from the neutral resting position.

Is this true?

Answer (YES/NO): NO